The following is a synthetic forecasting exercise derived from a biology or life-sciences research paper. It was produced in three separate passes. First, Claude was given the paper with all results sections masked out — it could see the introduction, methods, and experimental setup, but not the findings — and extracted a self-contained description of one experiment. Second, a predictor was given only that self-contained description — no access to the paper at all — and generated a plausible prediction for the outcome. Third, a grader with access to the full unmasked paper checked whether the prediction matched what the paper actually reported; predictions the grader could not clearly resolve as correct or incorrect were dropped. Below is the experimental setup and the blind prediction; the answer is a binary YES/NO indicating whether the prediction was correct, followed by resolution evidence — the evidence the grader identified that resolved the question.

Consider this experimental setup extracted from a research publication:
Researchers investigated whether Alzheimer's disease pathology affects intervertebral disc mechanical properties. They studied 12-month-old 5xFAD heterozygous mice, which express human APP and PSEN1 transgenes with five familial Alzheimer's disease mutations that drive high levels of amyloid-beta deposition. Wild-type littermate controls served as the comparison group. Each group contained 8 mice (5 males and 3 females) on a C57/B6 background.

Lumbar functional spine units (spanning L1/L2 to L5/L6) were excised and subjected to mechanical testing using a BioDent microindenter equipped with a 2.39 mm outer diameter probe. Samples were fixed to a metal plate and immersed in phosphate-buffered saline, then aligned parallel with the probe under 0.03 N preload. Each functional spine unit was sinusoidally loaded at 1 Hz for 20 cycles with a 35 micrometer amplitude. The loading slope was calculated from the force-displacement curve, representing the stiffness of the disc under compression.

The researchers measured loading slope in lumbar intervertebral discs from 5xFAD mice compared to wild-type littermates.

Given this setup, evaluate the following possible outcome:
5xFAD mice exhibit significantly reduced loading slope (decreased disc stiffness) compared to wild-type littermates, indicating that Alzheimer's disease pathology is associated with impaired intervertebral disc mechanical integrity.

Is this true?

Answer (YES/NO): NO